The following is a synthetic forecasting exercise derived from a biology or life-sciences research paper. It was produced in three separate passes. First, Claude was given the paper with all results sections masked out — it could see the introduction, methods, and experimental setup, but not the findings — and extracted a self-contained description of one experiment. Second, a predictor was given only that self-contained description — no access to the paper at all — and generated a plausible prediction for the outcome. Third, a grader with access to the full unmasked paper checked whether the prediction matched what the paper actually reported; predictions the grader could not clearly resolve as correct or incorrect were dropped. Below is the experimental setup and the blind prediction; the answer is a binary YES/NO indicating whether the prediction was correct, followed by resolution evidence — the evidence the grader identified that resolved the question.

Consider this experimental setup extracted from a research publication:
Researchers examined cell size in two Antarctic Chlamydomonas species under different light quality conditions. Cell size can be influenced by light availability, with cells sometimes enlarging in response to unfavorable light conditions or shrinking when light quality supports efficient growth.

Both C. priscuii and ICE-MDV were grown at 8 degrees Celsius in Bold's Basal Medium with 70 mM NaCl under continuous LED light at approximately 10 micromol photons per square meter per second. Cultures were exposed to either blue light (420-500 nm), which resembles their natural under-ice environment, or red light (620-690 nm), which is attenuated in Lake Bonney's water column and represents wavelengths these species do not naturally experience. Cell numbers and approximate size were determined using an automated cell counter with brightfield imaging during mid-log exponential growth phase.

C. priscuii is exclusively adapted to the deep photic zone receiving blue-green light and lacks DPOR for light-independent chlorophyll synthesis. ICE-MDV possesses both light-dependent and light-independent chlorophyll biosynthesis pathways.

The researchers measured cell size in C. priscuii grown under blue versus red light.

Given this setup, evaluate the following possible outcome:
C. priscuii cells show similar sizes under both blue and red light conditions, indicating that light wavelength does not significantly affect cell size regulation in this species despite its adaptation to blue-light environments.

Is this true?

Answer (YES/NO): YES